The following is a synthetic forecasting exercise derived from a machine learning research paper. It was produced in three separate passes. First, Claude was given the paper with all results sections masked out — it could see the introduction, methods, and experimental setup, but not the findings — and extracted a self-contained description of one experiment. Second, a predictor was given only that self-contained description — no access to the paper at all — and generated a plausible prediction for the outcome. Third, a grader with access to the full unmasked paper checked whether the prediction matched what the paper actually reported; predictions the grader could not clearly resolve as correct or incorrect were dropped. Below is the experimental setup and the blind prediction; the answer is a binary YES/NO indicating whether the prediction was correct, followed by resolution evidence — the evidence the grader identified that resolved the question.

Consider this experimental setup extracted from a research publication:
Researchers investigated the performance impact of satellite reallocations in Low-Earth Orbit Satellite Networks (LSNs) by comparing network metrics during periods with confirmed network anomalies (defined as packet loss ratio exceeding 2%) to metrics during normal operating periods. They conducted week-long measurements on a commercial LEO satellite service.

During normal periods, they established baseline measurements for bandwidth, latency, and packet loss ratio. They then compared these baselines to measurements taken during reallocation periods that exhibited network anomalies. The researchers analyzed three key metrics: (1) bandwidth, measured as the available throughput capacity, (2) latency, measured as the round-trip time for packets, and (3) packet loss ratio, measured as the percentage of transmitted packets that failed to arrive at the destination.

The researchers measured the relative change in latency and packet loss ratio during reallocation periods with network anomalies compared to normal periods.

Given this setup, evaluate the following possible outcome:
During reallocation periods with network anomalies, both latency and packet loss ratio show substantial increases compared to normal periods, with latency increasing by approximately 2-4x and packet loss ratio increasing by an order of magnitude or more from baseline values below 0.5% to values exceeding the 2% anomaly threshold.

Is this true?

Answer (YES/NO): NO